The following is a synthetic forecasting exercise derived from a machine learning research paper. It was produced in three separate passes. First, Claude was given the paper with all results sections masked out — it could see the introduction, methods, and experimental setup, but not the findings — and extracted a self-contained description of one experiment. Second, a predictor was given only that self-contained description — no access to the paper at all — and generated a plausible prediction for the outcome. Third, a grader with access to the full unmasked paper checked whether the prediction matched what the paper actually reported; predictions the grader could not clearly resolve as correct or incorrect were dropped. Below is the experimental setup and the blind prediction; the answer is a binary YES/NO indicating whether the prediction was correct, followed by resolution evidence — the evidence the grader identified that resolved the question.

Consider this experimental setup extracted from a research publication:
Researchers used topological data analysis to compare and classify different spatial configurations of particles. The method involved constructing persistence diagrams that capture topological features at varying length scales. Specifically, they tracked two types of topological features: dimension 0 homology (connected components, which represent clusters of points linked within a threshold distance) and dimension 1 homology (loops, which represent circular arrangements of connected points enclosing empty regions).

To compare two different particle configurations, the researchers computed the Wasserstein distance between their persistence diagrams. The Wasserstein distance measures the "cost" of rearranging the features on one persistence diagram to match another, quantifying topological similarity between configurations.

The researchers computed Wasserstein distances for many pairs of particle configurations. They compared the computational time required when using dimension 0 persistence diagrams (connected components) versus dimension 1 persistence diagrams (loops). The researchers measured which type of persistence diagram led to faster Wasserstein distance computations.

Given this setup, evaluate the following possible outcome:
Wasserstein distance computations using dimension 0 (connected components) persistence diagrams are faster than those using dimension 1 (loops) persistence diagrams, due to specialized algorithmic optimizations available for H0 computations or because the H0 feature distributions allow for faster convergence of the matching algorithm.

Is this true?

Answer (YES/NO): NO